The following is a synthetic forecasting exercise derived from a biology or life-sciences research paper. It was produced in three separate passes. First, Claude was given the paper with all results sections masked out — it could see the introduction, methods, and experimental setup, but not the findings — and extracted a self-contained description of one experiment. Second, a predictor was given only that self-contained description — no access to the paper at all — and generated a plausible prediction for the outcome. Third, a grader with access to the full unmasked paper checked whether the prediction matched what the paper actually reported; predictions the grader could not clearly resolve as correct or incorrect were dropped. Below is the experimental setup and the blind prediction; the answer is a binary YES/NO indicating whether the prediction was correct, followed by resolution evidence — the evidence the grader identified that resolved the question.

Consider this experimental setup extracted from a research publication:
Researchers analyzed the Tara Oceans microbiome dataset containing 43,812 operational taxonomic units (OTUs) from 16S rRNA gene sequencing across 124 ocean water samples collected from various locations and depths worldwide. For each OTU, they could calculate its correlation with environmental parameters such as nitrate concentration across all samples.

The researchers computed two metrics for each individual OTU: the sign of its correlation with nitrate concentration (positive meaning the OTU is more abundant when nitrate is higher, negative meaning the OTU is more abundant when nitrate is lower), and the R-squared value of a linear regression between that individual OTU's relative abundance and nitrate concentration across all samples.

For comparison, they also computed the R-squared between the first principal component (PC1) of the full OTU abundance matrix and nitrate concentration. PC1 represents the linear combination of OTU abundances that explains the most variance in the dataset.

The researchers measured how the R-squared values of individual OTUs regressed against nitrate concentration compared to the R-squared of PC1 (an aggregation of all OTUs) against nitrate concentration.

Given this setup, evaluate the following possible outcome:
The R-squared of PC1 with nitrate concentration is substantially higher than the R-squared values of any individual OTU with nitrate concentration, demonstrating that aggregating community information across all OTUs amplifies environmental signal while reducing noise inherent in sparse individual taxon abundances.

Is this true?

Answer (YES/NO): YES